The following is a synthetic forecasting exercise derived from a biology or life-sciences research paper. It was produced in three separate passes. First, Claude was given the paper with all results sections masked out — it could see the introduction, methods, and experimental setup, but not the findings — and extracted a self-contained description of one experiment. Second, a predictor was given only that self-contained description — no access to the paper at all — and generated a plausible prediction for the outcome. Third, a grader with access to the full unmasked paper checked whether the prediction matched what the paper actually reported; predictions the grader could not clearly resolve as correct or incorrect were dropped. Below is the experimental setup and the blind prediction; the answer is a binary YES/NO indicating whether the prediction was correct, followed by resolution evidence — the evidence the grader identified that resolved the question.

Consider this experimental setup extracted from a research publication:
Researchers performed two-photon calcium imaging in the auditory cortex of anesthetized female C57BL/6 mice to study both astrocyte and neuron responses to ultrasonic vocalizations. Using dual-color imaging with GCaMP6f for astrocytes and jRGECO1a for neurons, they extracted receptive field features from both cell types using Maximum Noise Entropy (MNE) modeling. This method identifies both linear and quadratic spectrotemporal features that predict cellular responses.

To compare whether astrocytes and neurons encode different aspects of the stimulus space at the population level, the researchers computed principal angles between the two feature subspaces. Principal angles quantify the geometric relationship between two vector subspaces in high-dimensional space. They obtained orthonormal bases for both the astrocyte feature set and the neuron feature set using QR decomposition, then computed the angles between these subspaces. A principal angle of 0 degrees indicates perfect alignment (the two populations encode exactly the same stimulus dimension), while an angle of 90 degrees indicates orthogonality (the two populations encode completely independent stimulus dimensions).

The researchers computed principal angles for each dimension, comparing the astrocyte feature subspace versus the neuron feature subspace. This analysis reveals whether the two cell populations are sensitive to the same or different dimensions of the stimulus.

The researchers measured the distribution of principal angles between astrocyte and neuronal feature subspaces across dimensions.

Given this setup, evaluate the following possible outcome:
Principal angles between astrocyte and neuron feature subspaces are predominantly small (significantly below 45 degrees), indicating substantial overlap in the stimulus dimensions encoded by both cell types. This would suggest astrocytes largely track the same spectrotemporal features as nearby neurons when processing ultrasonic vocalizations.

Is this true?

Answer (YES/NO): NO